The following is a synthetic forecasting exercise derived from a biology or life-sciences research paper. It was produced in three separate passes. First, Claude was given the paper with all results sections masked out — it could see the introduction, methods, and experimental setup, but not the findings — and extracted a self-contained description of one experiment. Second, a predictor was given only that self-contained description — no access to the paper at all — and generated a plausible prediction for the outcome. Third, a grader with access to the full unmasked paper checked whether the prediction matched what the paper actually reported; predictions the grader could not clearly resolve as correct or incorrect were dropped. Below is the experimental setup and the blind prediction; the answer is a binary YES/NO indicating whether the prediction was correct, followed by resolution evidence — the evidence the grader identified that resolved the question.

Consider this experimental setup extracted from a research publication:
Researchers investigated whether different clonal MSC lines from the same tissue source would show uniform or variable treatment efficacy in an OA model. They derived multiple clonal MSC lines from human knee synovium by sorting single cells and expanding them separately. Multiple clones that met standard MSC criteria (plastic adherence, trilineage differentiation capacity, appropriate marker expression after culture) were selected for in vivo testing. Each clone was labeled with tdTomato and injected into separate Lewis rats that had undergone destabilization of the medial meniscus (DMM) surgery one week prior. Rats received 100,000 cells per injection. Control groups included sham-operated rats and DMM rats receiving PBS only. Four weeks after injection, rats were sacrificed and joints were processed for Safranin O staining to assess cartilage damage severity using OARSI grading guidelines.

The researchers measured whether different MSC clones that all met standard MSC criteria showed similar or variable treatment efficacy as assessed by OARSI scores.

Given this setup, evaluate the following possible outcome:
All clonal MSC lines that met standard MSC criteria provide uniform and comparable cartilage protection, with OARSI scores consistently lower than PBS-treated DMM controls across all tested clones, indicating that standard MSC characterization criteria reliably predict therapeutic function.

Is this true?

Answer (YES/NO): NO